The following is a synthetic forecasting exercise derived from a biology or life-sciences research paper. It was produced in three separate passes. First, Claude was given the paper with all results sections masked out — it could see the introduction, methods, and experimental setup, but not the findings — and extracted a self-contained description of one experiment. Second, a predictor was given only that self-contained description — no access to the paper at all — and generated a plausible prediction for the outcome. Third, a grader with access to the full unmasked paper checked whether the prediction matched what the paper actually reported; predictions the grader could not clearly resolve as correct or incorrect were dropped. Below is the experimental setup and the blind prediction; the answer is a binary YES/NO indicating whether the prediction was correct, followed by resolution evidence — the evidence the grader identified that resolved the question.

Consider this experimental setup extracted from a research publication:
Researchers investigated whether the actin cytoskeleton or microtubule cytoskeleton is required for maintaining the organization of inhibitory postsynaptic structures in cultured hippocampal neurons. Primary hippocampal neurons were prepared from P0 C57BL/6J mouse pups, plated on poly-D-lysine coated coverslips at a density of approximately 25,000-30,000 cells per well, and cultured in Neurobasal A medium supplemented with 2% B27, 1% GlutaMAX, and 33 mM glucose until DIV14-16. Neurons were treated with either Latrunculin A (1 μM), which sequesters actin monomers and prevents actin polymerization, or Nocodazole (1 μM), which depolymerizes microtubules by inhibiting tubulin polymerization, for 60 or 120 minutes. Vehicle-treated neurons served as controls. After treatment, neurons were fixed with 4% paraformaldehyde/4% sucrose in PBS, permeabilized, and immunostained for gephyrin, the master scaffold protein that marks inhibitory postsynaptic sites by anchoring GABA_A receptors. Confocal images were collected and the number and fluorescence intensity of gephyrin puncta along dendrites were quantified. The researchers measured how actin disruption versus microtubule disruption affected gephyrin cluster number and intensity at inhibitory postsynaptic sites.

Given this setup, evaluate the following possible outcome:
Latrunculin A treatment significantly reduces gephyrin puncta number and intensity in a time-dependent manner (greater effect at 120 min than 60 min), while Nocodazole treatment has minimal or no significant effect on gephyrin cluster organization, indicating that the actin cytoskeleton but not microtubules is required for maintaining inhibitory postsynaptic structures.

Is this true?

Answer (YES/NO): NO